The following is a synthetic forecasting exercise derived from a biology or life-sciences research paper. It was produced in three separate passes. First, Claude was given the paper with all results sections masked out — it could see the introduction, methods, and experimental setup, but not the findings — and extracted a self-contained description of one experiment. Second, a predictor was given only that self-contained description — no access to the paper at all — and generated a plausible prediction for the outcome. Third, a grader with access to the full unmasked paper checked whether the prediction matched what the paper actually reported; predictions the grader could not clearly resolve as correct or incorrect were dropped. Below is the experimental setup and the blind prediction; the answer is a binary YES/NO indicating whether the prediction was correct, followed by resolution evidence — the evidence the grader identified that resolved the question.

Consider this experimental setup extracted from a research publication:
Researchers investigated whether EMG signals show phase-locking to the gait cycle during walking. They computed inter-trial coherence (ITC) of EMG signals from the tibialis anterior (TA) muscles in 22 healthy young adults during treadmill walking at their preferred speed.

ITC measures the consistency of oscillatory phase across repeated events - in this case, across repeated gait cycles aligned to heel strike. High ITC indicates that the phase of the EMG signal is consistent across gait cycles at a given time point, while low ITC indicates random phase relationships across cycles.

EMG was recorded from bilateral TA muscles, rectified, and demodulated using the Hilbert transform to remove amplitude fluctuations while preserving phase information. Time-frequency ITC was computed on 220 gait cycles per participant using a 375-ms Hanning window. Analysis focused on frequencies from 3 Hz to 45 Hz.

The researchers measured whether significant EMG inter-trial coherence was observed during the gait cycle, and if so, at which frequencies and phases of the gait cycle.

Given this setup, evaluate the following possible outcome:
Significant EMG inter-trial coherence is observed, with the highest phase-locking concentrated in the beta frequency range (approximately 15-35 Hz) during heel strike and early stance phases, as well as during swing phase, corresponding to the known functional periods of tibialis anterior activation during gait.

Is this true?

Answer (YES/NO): NO